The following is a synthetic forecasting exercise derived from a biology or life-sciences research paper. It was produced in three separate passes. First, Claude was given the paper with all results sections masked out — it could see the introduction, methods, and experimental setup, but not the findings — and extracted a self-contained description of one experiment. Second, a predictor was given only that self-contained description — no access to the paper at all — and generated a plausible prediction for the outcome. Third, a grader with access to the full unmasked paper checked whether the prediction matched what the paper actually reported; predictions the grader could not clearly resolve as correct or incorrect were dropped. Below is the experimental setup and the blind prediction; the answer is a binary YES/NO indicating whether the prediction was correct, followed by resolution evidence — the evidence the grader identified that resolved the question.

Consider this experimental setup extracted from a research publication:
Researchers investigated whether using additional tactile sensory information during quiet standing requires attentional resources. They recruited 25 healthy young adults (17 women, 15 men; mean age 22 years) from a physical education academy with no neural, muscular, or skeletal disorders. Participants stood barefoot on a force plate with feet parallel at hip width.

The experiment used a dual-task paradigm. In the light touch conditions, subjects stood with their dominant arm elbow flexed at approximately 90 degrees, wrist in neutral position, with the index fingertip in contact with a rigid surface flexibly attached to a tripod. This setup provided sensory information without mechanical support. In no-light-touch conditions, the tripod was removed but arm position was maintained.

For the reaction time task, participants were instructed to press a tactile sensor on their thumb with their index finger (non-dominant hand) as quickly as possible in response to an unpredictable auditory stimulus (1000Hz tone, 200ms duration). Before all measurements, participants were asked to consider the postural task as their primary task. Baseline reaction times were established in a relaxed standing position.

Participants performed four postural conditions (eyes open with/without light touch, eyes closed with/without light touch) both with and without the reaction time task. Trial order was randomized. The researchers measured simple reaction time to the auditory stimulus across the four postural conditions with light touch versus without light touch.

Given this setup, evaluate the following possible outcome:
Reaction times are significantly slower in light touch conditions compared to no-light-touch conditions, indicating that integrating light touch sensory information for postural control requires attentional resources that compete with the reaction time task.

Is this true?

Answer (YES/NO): NO